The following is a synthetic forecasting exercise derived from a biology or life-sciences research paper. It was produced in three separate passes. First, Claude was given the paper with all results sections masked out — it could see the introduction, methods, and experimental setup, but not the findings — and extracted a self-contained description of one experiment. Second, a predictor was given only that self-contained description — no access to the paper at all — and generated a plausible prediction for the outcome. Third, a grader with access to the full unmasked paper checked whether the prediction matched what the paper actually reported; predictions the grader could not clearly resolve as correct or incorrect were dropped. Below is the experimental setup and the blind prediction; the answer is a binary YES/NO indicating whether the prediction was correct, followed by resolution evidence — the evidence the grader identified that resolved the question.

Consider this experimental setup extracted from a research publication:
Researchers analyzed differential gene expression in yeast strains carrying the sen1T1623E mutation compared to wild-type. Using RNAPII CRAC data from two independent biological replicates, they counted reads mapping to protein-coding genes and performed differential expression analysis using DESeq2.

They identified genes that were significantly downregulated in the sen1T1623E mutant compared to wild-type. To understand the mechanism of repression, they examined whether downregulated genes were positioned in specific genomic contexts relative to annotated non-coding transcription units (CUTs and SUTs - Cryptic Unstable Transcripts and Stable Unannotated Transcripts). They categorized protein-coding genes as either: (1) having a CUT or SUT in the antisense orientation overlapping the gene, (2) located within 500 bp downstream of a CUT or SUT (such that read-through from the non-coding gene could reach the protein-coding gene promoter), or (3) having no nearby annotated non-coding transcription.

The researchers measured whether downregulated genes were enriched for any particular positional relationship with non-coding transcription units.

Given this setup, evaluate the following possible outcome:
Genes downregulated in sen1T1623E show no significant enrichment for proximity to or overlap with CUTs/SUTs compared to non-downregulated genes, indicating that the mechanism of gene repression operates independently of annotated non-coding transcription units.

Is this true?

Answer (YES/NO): NO